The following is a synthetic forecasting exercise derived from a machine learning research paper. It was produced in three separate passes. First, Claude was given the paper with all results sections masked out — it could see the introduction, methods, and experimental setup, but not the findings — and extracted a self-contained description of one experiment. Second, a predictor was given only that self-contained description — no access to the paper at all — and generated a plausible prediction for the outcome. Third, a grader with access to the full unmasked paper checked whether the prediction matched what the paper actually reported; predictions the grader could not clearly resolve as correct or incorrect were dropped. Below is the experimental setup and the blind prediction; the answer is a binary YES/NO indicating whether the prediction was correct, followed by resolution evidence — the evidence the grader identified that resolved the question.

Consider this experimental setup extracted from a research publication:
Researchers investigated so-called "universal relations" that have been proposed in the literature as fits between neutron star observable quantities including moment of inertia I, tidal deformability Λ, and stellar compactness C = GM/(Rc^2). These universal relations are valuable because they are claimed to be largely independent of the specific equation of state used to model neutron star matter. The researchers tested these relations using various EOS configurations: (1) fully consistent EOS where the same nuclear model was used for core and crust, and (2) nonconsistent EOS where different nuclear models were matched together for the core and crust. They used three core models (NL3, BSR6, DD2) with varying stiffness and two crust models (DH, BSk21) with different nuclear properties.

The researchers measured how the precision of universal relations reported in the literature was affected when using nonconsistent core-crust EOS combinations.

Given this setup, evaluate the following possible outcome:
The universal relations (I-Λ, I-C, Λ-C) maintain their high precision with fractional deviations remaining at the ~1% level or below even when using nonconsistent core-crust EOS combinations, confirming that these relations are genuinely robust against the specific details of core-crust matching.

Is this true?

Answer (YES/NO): NO